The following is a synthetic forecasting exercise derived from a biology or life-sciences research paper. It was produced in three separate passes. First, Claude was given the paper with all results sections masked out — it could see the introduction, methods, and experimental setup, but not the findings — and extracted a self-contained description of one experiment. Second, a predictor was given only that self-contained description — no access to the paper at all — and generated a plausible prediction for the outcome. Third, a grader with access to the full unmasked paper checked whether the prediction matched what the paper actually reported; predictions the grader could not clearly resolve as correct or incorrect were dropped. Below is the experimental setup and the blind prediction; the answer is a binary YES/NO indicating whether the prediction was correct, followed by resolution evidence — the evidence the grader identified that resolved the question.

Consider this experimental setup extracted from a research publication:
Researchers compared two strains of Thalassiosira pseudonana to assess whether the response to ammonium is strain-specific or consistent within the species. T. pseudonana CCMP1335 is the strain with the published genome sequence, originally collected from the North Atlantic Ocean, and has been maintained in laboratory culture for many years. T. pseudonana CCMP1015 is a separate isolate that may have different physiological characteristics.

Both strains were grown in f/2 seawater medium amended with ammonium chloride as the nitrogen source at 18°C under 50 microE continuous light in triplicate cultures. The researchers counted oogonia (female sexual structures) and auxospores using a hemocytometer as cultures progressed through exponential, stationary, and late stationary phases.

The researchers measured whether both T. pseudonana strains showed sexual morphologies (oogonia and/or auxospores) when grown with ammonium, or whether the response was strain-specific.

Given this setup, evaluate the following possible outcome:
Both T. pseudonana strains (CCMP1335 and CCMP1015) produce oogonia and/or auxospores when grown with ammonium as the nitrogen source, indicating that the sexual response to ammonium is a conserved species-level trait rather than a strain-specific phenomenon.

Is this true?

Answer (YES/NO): YES